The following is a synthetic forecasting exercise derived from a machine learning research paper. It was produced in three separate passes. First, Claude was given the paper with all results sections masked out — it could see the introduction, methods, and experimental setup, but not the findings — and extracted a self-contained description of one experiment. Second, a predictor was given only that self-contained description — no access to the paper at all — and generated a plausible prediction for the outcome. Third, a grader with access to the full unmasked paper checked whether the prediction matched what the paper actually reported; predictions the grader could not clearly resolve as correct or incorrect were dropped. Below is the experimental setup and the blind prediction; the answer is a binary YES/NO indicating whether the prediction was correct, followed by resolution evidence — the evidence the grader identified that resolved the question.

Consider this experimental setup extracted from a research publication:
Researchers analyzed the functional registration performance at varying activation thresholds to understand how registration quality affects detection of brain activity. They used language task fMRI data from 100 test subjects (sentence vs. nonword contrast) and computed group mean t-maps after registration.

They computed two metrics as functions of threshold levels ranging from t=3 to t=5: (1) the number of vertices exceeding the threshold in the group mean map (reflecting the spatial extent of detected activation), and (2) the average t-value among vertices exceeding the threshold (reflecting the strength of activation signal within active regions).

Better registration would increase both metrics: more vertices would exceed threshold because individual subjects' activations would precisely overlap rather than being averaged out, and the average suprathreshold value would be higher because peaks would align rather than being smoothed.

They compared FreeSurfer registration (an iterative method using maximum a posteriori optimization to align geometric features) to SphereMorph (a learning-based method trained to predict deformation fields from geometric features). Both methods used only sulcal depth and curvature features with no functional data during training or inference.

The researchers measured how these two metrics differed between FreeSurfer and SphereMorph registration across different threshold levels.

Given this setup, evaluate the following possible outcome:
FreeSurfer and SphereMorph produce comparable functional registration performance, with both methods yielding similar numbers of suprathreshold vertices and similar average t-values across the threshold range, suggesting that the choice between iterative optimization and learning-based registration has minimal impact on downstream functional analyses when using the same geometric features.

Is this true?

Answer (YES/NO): YES